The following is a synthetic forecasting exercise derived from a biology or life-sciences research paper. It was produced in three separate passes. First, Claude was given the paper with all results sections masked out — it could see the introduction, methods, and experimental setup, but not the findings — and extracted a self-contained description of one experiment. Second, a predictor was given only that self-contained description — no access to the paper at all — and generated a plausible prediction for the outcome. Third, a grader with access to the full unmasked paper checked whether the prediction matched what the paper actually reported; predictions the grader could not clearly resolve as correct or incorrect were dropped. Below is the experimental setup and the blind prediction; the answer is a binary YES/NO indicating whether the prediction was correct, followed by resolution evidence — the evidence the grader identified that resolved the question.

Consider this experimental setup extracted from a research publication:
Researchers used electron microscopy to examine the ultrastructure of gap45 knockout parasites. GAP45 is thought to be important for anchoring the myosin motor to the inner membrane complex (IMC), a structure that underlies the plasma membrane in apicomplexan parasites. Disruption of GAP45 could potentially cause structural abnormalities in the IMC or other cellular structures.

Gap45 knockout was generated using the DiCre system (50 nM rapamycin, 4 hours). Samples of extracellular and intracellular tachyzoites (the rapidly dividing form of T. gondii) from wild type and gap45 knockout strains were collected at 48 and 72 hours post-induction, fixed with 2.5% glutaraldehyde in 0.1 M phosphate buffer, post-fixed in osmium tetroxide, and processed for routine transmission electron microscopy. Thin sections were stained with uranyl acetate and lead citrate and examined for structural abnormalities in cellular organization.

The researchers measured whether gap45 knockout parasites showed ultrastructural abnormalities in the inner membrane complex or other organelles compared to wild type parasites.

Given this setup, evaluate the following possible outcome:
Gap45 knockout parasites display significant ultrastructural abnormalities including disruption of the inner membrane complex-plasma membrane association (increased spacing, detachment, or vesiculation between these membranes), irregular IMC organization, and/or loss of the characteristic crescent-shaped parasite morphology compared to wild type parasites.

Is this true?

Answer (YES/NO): YES